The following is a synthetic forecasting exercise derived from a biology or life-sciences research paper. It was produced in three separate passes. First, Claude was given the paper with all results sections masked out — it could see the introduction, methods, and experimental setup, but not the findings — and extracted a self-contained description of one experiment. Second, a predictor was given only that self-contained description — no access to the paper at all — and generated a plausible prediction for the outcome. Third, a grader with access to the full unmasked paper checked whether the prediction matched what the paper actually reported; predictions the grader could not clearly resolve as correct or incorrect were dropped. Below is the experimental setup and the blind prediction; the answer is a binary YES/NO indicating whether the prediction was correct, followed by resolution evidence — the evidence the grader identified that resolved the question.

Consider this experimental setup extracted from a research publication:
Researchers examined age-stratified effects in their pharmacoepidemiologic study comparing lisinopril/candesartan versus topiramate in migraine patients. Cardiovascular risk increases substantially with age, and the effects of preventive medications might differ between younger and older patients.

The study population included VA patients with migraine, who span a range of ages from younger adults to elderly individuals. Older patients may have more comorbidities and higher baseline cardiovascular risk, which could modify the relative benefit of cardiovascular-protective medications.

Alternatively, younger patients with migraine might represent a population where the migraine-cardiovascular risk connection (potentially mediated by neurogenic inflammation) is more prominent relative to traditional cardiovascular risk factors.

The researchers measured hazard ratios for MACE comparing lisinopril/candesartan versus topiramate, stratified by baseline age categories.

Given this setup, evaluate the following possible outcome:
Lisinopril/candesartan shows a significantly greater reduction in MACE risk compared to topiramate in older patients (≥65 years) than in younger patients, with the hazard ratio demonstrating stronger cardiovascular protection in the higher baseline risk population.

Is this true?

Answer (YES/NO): NO